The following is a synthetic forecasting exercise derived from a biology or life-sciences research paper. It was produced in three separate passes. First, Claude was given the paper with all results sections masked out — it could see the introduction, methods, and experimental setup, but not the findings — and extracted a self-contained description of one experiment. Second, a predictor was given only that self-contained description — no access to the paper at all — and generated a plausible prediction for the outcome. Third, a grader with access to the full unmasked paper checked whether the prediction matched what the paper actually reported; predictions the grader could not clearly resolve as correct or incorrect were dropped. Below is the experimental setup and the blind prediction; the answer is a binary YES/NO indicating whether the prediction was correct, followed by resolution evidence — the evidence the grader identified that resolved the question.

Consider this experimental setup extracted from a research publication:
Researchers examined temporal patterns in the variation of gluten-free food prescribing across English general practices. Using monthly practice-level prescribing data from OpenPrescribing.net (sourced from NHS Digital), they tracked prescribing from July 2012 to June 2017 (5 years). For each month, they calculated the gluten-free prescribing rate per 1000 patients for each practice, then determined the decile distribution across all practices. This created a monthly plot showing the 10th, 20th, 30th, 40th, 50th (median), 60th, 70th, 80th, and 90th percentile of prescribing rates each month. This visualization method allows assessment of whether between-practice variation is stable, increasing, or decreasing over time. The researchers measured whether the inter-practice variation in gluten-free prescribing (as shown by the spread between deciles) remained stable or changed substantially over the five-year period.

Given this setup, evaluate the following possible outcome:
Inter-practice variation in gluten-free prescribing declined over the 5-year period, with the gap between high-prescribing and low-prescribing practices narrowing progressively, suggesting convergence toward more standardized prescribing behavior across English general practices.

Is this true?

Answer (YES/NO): NO